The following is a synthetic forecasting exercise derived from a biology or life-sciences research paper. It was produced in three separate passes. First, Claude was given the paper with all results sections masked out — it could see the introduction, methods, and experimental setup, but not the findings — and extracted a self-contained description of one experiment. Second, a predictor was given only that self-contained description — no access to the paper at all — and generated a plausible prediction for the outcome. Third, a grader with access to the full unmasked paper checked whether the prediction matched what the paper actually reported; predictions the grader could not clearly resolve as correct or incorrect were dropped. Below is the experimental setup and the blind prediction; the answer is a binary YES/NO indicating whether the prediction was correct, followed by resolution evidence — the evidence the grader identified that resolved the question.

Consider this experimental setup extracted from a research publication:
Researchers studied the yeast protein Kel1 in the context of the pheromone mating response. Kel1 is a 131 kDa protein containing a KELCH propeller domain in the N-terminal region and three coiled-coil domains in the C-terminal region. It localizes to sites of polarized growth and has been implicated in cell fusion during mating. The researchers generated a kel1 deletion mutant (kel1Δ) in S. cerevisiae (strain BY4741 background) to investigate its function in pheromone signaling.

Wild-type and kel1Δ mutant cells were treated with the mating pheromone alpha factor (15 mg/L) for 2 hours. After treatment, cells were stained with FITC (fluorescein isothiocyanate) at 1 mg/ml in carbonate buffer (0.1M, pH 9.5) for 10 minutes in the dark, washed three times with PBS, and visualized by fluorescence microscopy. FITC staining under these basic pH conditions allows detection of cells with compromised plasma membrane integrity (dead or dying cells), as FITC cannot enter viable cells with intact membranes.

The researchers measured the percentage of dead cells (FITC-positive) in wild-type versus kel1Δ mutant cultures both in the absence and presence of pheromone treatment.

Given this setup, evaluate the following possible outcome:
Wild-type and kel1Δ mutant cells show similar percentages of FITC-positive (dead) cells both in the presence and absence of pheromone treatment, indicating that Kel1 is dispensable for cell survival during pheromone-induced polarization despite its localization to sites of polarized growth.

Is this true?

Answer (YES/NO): NO